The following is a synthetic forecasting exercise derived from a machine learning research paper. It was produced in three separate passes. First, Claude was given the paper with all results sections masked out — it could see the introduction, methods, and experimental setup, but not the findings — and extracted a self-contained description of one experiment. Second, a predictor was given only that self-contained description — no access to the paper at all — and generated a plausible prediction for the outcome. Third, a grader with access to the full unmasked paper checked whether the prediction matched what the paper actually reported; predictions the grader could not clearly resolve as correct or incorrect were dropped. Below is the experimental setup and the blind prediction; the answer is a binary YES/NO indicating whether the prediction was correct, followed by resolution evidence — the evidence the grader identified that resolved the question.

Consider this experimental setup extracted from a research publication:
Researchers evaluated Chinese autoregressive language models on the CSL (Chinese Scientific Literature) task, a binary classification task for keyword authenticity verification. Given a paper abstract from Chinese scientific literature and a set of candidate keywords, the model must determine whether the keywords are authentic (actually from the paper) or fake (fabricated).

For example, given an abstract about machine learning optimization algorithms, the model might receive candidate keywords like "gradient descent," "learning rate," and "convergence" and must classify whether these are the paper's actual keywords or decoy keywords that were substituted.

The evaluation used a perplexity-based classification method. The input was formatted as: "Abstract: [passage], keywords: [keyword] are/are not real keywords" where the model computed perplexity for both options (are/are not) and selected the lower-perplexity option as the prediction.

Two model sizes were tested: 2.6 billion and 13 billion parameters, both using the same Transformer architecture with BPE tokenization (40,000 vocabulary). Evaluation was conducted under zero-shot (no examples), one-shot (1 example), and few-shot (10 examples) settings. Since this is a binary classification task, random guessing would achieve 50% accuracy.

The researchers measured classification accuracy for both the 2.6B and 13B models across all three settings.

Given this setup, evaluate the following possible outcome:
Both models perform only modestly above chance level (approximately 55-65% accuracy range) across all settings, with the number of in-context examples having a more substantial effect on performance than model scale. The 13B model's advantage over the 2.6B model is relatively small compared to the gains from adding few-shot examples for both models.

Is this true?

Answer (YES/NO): NO